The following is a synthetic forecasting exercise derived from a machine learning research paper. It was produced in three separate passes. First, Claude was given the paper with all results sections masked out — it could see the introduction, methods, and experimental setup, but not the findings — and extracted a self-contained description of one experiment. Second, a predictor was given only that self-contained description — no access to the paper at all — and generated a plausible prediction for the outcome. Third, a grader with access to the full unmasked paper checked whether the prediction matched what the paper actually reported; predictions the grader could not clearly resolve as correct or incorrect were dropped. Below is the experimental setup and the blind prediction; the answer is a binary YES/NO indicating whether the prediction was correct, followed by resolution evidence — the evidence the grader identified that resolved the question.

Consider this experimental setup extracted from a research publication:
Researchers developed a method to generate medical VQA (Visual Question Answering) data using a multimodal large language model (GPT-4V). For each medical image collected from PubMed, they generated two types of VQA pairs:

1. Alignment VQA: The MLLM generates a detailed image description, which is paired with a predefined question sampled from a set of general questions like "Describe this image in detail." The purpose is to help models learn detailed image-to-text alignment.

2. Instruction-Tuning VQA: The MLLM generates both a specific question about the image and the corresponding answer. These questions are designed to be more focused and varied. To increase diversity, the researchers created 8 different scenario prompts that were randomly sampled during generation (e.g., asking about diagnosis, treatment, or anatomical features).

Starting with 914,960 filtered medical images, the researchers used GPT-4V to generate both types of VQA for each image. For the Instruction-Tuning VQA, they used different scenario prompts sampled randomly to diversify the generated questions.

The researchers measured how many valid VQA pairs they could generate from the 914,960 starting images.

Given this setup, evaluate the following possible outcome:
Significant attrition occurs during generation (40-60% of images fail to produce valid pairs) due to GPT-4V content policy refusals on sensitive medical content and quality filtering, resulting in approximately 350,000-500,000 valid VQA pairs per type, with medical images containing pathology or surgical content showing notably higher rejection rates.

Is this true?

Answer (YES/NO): NO